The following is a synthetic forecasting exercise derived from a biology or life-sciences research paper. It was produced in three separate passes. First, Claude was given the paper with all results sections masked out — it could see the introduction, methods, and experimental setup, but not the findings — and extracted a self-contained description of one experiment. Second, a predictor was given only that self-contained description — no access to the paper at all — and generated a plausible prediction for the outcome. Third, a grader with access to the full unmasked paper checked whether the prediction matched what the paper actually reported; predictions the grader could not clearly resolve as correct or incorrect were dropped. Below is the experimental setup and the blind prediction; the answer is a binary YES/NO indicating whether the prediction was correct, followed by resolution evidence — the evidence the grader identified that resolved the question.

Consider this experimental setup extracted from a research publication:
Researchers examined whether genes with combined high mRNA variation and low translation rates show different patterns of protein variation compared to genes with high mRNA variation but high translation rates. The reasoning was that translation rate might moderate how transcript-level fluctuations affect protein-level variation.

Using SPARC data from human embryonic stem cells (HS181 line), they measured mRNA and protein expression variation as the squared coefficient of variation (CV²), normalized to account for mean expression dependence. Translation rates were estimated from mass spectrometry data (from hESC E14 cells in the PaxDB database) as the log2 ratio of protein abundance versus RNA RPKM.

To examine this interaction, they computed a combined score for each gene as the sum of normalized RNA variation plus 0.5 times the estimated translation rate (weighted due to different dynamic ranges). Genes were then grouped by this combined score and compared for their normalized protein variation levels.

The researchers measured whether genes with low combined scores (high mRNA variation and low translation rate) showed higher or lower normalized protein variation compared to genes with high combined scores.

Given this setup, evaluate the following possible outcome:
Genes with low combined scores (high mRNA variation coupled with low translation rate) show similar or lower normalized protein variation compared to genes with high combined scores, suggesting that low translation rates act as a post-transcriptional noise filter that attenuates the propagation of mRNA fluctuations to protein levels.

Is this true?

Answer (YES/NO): YES